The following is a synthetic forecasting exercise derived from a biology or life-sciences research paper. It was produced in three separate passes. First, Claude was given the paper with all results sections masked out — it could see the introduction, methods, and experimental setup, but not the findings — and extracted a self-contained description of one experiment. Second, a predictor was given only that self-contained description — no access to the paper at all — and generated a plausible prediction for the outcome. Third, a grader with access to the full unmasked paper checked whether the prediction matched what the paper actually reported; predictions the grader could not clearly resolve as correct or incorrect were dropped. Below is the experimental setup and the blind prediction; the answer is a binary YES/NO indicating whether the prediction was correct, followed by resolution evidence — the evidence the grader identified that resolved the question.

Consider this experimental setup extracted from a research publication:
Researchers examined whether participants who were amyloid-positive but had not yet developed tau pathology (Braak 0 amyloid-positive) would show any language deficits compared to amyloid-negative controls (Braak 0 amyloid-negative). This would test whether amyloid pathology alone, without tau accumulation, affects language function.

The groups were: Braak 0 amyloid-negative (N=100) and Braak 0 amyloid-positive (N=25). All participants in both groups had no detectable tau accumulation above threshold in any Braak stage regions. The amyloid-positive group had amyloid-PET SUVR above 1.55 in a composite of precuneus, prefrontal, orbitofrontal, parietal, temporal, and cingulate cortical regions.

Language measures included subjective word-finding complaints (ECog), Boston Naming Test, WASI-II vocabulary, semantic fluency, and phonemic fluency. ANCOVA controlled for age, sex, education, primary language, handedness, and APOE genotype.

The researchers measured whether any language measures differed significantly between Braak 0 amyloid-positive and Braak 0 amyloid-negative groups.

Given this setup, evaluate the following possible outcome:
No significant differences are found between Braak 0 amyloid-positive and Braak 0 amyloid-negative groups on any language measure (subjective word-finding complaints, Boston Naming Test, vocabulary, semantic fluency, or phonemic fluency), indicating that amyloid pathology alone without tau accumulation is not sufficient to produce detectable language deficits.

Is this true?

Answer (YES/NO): YES